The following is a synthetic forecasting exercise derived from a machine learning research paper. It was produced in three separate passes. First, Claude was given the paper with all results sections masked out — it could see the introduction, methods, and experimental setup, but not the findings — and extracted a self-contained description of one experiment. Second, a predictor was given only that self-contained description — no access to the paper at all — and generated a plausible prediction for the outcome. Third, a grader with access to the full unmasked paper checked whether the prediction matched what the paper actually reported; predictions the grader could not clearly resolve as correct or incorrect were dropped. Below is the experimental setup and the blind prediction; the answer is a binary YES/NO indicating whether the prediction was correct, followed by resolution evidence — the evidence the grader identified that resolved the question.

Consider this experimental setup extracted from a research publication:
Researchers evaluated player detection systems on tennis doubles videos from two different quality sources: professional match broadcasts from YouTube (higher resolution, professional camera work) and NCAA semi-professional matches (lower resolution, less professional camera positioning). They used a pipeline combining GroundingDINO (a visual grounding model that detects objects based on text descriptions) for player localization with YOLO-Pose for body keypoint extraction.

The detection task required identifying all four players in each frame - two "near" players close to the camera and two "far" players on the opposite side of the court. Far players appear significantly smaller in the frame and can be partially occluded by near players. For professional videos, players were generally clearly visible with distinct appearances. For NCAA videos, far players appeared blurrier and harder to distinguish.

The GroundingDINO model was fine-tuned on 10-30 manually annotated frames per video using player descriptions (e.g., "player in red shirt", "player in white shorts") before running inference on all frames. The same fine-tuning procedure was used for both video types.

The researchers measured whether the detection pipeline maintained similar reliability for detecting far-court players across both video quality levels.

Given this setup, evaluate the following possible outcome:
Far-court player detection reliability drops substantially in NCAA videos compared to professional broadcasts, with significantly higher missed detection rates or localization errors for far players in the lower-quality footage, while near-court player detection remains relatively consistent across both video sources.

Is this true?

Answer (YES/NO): YES